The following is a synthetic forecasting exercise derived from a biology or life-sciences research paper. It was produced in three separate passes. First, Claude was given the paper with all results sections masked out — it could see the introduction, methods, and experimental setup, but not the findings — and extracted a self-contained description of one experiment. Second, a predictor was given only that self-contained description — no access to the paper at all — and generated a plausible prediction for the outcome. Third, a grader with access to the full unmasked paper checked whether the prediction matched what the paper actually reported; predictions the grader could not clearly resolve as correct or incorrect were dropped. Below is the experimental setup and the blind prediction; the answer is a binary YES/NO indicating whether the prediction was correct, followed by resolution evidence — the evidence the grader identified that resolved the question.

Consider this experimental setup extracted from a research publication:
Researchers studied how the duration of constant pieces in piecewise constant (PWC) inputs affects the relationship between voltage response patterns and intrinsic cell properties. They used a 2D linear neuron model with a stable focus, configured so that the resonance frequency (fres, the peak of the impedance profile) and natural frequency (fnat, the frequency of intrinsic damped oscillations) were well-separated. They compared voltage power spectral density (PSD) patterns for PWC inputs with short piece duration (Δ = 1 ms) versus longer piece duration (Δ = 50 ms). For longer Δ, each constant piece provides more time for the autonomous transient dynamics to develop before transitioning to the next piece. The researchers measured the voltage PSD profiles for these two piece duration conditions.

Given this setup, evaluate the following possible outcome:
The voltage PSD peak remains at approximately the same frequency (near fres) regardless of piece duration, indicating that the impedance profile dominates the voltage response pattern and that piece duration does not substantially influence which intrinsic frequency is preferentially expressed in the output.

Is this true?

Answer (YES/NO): NO